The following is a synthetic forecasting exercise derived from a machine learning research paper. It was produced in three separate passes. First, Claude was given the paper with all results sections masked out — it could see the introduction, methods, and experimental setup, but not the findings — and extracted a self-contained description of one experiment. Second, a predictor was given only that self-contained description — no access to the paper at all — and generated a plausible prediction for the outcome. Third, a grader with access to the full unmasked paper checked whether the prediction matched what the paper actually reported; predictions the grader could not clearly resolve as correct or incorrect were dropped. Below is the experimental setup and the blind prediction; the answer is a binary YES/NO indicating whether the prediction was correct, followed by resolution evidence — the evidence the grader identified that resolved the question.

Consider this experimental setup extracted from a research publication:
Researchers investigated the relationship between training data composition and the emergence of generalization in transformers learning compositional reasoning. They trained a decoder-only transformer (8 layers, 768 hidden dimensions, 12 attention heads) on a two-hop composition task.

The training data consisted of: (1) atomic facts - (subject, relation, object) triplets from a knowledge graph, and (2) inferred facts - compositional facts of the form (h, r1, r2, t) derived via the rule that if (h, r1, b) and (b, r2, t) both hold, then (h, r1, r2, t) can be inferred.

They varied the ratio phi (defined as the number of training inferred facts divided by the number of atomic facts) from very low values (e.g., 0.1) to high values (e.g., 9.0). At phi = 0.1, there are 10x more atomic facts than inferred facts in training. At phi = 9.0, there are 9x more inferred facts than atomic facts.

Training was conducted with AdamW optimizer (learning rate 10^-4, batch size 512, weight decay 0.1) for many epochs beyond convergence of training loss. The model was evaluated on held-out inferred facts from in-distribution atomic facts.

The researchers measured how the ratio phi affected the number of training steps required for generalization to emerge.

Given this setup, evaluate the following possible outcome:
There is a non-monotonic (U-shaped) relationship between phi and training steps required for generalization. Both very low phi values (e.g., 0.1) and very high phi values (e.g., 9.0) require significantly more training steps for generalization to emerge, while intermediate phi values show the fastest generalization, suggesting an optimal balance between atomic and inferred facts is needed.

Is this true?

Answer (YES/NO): NO